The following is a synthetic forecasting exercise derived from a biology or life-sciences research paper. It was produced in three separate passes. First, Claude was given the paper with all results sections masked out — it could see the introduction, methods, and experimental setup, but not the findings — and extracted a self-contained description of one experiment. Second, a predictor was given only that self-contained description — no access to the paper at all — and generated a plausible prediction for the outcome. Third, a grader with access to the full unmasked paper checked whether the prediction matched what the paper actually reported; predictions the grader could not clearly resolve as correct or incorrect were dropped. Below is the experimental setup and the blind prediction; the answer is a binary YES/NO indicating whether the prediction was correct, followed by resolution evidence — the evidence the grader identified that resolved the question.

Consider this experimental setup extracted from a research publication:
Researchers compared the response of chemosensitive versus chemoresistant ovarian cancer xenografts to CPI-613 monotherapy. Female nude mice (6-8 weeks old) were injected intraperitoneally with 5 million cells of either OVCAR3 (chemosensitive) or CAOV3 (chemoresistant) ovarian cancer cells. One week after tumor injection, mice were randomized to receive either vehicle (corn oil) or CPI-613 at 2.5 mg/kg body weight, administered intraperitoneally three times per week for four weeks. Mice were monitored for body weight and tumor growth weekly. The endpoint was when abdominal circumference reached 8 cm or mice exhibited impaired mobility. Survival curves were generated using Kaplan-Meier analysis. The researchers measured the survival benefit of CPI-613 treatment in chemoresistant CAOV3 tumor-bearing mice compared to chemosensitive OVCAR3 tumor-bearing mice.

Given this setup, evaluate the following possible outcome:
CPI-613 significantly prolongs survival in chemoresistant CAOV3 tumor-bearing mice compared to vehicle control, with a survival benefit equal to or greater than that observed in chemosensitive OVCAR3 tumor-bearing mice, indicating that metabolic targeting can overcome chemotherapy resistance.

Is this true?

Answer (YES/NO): YES